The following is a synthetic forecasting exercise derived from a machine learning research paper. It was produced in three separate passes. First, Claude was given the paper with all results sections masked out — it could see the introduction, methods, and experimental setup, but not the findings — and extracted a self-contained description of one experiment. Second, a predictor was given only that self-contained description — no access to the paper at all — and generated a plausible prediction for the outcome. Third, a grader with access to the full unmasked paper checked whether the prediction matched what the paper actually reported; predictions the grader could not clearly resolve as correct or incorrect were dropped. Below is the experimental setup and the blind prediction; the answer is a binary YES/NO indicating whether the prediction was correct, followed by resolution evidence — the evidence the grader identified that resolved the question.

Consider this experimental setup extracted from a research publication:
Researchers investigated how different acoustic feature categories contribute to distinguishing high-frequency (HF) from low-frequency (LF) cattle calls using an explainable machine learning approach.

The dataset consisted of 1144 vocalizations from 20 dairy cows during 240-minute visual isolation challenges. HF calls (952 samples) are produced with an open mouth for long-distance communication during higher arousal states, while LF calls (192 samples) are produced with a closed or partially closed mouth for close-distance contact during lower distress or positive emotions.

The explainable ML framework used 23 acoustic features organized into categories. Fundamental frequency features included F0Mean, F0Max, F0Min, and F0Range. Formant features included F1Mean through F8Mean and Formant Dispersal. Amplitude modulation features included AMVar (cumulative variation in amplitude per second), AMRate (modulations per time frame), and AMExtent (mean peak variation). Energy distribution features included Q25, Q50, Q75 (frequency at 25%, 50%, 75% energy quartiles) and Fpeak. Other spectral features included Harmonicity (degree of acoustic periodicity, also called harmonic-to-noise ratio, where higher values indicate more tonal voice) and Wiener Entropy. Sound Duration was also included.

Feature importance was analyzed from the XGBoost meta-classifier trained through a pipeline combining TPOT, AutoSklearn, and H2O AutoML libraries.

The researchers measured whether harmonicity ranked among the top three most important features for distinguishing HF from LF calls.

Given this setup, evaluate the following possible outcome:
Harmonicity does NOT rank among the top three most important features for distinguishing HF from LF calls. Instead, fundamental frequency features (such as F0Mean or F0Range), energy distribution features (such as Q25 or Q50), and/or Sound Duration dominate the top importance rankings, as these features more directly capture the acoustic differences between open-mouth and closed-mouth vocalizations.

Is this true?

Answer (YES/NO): NO